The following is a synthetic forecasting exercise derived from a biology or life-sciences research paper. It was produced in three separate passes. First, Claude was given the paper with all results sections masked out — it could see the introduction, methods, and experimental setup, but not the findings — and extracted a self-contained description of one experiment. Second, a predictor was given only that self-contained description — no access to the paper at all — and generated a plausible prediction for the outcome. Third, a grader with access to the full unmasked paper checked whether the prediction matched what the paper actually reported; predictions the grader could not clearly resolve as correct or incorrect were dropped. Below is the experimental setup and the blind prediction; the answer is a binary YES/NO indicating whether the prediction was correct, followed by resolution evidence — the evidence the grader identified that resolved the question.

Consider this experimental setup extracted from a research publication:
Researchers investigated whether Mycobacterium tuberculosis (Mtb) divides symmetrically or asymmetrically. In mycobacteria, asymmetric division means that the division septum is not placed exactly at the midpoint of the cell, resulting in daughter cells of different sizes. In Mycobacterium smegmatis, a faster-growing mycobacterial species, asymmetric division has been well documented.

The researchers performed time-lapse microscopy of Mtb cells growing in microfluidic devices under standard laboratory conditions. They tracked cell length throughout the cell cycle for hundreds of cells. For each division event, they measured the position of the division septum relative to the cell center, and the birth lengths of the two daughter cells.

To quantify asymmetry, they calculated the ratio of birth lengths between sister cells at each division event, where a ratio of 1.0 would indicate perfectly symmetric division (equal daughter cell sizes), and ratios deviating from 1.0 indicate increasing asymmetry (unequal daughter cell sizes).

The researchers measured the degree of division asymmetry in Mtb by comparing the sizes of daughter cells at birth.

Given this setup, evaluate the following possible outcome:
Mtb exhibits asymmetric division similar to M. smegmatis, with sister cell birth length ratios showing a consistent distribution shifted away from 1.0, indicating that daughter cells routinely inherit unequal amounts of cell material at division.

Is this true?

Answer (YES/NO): NO